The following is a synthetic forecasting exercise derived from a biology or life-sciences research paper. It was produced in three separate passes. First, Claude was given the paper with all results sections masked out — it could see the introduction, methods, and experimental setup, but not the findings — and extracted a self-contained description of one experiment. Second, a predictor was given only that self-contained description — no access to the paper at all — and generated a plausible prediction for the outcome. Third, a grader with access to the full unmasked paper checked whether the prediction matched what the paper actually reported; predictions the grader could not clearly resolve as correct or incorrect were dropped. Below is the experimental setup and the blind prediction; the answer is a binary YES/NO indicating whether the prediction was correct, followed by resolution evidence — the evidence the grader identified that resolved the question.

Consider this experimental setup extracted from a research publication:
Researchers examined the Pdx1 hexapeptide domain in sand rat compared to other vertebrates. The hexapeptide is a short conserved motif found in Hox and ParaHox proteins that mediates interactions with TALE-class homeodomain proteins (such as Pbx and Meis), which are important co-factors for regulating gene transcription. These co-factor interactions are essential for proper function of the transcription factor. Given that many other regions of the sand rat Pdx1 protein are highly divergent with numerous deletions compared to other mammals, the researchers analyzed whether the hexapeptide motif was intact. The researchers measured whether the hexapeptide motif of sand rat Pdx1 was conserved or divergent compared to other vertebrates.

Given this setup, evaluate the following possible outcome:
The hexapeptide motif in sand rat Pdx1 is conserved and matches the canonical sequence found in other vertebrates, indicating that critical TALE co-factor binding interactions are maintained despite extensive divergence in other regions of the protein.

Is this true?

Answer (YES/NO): YES